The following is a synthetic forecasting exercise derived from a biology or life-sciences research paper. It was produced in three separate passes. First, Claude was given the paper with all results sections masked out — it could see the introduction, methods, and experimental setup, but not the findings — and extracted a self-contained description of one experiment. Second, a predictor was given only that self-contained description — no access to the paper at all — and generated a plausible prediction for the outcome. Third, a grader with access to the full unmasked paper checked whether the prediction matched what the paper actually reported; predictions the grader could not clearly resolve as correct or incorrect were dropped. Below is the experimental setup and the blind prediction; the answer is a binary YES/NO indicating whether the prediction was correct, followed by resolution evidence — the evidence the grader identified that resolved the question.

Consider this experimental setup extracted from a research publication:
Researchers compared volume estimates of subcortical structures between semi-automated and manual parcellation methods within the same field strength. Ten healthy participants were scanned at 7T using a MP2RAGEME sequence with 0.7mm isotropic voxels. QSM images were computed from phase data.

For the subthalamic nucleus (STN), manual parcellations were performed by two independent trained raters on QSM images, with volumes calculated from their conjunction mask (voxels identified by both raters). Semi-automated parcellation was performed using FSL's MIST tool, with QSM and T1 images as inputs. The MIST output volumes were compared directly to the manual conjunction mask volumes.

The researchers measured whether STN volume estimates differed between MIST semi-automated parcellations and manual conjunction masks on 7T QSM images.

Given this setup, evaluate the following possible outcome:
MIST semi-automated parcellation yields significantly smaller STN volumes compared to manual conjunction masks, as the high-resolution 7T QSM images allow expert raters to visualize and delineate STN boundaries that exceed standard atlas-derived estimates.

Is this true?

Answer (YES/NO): NO